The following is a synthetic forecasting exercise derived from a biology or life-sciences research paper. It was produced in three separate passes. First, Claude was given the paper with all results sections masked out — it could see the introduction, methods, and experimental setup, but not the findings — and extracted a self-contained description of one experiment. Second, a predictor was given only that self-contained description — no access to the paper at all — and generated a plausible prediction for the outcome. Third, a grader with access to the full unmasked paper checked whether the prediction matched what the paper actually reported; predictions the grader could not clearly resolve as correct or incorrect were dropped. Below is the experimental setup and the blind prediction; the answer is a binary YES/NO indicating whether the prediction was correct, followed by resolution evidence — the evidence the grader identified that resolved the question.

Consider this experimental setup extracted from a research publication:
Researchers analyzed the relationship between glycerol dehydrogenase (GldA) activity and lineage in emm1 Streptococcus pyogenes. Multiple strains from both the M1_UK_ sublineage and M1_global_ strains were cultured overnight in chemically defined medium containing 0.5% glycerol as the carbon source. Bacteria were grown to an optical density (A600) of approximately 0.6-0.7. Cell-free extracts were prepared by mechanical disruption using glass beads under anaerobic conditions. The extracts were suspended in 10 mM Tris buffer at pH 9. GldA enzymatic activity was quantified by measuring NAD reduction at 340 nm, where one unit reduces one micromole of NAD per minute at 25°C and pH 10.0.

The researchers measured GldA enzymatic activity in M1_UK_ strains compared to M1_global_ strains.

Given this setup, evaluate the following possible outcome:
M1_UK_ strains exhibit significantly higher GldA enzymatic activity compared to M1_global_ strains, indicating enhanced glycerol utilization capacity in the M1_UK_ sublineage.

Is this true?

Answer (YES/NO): NO